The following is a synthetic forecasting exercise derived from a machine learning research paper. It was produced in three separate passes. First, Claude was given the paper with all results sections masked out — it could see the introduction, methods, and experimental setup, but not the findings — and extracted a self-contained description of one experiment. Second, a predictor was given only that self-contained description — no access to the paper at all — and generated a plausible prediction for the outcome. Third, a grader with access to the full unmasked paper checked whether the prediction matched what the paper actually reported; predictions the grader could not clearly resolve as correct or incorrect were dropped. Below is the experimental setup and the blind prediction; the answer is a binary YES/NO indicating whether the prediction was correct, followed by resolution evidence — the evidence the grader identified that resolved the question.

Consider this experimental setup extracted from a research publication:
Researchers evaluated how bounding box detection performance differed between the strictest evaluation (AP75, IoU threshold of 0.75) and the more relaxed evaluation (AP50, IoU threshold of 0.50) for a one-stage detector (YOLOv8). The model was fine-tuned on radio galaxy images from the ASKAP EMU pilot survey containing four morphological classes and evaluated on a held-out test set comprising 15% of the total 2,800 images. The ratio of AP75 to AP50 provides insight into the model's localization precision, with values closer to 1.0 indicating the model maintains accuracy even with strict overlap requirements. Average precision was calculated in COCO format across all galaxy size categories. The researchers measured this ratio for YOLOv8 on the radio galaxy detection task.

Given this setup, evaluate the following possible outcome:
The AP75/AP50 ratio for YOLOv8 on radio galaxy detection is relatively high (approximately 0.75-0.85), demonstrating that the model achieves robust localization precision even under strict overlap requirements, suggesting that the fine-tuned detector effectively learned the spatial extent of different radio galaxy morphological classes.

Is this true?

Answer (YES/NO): NO